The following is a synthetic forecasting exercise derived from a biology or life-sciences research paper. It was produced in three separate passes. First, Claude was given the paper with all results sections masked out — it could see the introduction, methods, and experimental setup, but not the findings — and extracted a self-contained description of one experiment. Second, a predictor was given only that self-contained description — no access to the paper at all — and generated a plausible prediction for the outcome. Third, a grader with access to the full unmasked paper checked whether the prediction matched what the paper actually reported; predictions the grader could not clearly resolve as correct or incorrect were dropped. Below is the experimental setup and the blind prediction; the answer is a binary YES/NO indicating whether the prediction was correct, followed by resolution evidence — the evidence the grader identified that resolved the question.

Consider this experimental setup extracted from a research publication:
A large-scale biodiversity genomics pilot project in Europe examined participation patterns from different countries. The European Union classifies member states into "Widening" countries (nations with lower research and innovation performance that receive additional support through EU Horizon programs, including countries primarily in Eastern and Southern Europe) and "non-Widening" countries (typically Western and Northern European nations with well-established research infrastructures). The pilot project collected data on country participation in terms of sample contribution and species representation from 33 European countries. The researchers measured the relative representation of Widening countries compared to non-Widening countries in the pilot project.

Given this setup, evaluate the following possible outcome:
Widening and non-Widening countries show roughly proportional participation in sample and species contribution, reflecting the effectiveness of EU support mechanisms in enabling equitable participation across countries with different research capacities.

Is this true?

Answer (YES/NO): NO